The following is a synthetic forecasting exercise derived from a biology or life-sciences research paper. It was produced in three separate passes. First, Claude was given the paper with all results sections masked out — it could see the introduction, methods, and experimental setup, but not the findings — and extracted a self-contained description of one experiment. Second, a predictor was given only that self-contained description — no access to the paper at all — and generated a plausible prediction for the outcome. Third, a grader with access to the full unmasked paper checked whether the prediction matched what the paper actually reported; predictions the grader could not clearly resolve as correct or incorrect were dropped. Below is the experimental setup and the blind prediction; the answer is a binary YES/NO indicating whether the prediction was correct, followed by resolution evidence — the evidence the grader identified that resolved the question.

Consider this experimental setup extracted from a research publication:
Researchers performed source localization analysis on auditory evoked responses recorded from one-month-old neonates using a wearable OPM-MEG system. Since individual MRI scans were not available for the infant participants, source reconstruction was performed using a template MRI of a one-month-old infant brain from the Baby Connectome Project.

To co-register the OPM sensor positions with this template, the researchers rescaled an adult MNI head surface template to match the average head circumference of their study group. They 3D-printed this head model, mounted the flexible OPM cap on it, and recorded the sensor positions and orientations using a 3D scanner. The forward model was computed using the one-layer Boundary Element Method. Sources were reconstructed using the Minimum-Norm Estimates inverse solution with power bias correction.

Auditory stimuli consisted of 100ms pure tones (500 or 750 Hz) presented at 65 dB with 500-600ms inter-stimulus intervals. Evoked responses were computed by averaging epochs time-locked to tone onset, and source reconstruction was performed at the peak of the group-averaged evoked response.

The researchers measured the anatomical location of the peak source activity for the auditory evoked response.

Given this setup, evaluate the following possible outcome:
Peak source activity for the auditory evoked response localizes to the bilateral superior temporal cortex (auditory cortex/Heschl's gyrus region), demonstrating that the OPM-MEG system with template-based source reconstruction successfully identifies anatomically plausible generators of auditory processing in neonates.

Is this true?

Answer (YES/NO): YES